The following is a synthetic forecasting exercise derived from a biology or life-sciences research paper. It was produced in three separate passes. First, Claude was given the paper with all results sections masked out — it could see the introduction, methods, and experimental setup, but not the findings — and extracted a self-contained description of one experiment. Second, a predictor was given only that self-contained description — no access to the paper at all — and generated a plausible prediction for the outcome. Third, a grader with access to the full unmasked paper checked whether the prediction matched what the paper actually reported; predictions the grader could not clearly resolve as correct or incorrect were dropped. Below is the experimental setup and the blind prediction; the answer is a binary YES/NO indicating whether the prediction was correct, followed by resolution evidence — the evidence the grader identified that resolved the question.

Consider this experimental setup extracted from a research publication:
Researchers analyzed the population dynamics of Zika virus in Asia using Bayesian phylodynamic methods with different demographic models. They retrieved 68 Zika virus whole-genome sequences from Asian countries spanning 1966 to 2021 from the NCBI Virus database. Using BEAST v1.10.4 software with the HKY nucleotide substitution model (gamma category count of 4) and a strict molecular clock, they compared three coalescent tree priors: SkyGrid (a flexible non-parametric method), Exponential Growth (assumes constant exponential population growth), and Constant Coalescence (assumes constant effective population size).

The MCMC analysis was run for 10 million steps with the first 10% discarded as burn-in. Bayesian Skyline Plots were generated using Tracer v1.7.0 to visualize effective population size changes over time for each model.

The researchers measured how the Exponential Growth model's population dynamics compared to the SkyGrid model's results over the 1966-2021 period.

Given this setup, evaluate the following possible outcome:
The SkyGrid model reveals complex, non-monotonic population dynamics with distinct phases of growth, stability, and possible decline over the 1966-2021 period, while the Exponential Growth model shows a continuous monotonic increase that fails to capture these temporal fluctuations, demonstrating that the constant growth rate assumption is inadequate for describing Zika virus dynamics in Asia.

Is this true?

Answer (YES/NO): NO